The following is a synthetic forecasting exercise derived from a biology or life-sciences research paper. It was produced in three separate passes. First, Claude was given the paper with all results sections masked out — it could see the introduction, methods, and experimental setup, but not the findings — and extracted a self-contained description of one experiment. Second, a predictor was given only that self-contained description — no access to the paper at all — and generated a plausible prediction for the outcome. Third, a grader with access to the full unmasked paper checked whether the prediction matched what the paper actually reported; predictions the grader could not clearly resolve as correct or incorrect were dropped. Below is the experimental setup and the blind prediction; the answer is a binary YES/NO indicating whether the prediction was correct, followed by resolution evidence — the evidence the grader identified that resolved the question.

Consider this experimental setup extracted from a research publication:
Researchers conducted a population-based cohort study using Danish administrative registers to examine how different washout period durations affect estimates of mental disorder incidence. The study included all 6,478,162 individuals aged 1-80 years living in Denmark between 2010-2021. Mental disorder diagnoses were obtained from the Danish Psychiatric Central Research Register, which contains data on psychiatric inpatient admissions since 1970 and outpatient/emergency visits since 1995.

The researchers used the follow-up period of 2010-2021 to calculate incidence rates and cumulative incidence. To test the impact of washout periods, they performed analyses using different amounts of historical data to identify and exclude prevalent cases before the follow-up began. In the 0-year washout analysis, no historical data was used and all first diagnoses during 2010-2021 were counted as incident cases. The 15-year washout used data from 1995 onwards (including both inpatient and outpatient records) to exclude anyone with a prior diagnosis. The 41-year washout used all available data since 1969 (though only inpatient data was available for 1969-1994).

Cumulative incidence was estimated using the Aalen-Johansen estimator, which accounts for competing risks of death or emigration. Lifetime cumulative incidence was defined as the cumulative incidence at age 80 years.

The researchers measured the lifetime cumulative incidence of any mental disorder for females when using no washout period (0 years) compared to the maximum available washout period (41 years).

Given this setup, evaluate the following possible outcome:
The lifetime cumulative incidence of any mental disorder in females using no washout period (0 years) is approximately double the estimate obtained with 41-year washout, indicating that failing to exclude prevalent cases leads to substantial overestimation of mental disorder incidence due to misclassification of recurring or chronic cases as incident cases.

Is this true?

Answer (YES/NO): NO